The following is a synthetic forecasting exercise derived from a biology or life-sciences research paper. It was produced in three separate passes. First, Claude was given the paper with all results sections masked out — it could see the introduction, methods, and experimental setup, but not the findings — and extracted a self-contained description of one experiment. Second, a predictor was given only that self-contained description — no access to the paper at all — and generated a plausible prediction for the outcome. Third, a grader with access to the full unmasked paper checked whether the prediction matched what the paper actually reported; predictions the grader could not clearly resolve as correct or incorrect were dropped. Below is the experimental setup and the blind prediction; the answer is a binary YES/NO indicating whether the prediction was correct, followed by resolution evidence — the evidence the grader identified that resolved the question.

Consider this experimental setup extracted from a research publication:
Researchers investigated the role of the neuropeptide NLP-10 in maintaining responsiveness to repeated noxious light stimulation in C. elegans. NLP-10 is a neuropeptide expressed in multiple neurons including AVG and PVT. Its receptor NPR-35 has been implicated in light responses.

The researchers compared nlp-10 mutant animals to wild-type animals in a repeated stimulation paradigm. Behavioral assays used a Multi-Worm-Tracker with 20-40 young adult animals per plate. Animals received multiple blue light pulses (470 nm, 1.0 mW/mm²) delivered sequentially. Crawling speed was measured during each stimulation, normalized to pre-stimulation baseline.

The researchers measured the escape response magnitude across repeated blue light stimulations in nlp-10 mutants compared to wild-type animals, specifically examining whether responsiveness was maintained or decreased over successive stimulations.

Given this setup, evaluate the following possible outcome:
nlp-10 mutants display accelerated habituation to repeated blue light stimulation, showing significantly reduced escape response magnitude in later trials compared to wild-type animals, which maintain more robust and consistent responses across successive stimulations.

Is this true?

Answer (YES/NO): YES